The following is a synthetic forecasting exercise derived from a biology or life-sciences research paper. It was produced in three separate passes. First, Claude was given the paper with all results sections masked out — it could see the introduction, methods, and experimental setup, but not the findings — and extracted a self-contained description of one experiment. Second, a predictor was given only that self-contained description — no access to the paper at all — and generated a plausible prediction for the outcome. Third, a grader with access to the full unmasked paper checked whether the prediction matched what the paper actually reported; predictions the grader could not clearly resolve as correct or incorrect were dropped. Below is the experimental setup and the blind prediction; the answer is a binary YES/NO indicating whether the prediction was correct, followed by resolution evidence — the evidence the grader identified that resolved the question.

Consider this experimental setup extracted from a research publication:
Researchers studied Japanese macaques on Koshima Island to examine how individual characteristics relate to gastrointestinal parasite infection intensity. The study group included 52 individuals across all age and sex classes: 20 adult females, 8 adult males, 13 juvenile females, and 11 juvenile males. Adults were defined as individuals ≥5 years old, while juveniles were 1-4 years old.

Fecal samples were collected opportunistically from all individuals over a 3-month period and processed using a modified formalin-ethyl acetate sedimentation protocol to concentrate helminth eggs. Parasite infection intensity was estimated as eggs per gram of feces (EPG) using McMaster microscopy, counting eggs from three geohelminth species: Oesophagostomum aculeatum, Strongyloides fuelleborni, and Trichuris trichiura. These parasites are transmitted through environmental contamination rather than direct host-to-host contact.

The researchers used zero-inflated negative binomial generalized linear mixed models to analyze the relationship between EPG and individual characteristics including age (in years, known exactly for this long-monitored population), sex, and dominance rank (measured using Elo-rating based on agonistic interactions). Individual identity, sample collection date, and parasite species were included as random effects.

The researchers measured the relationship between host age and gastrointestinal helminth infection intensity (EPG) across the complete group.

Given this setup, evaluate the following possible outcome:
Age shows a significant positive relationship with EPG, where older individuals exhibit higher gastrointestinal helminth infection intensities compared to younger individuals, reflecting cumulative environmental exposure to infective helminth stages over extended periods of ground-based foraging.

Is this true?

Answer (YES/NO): NO